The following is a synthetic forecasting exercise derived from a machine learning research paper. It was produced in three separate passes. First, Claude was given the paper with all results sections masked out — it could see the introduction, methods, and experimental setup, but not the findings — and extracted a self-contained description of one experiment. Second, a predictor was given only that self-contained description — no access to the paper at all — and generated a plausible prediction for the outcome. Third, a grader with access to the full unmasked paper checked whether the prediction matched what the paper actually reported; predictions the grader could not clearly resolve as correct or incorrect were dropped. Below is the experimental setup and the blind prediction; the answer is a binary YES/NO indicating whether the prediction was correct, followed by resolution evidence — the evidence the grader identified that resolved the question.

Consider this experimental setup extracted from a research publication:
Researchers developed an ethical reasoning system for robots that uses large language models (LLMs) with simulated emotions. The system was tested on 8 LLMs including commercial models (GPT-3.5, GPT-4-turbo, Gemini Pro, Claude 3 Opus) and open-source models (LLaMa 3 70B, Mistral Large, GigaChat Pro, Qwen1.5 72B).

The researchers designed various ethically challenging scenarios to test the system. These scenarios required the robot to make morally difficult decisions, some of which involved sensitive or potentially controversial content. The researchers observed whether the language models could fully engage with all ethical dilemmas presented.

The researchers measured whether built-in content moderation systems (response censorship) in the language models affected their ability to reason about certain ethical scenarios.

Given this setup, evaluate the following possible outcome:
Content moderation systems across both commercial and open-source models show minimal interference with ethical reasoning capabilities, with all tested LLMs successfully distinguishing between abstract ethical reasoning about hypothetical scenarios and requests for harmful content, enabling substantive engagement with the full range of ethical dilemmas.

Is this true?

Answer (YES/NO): NO